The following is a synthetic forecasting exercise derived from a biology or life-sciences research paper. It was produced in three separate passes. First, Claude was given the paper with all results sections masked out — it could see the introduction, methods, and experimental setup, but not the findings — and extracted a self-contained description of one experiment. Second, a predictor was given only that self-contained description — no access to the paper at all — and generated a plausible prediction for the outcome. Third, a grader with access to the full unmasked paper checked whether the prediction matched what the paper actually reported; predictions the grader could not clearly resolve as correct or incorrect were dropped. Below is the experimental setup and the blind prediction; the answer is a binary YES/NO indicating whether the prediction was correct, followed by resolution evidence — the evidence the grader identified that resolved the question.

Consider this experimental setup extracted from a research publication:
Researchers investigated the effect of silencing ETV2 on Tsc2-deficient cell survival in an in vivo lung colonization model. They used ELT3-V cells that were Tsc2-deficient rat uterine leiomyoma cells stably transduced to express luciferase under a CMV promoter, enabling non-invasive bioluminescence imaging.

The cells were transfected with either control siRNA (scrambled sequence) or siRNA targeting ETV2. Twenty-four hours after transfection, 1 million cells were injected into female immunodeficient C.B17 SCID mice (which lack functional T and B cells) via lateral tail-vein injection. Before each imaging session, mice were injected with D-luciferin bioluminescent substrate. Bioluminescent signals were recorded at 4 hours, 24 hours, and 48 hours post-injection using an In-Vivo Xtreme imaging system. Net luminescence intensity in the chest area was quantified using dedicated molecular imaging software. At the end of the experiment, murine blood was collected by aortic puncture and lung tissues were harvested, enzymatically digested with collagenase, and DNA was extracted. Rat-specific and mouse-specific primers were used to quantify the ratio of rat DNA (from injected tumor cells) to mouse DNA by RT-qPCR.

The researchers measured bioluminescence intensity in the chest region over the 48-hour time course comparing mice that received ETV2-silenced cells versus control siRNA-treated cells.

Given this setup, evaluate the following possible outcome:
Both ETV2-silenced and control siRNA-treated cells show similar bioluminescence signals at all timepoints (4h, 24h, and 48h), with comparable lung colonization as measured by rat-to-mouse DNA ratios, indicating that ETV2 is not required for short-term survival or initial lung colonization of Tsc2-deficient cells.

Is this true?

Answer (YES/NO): NO